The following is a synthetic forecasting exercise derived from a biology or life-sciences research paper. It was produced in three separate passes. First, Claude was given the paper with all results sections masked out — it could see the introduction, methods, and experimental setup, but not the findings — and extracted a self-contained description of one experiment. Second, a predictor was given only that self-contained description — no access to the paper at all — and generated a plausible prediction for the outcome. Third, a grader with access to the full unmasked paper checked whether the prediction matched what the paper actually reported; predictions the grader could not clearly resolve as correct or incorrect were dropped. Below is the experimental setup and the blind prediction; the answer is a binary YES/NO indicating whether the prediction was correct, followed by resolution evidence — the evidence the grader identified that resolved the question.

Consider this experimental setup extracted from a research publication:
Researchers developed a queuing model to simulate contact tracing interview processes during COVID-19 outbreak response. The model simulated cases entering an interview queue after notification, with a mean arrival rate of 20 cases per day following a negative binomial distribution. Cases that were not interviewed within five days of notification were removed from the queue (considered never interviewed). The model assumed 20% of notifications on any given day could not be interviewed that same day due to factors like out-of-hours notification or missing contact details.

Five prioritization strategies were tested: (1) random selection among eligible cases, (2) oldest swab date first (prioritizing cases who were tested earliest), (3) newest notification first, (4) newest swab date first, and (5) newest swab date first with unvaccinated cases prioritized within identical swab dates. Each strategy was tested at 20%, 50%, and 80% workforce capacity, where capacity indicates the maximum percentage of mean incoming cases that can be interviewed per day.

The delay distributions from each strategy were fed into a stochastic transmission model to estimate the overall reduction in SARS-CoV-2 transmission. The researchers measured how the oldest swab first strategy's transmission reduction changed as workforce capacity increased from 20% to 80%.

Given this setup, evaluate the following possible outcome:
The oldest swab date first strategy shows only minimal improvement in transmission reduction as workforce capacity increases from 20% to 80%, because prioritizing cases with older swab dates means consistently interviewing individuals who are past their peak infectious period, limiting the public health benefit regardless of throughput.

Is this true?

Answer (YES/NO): NO